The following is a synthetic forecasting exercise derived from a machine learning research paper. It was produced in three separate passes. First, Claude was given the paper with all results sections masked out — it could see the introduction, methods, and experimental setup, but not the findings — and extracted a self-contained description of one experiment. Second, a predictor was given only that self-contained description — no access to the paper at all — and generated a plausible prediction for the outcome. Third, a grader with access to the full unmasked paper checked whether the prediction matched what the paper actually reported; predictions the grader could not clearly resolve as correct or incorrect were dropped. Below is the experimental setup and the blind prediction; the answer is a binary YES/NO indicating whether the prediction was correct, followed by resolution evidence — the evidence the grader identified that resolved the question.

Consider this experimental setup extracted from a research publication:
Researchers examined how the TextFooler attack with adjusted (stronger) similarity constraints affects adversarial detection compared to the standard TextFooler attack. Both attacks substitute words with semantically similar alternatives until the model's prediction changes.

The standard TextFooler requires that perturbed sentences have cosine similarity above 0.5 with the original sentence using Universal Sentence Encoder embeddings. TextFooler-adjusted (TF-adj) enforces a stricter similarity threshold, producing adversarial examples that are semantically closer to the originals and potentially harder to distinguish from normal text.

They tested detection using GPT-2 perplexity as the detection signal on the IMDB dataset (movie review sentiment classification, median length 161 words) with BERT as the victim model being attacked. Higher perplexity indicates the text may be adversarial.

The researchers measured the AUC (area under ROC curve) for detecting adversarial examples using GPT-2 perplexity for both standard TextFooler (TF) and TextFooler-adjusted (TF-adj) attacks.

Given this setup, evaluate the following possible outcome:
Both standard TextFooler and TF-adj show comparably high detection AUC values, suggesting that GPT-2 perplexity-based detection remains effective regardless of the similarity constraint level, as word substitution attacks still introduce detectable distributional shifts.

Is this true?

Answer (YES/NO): NO